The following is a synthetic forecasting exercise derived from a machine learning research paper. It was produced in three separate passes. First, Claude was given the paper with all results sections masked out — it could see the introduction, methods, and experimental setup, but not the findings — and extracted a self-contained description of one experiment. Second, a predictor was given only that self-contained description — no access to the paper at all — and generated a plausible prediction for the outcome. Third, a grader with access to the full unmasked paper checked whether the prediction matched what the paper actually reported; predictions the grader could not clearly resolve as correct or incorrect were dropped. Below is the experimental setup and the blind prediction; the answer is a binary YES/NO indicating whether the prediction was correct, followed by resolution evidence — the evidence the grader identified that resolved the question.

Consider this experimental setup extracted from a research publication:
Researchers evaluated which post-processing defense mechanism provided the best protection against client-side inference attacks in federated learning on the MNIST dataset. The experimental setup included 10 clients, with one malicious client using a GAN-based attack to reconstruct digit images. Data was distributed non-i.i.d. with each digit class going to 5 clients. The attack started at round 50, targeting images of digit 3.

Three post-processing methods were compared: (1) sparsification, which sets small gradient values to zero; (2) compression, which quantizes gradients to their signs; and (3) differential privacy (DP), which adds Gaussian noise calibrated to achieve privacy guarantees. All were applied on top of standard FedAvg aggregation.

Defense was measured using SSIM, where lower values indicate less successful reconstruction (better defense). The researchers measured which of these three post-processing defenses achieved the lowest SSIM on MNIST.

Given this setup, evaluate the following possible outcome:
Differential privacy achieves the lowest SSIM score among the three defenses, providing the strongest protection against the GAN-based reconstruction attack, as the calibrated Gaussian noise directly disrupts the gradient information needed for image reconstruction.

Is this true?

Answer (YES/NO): NO